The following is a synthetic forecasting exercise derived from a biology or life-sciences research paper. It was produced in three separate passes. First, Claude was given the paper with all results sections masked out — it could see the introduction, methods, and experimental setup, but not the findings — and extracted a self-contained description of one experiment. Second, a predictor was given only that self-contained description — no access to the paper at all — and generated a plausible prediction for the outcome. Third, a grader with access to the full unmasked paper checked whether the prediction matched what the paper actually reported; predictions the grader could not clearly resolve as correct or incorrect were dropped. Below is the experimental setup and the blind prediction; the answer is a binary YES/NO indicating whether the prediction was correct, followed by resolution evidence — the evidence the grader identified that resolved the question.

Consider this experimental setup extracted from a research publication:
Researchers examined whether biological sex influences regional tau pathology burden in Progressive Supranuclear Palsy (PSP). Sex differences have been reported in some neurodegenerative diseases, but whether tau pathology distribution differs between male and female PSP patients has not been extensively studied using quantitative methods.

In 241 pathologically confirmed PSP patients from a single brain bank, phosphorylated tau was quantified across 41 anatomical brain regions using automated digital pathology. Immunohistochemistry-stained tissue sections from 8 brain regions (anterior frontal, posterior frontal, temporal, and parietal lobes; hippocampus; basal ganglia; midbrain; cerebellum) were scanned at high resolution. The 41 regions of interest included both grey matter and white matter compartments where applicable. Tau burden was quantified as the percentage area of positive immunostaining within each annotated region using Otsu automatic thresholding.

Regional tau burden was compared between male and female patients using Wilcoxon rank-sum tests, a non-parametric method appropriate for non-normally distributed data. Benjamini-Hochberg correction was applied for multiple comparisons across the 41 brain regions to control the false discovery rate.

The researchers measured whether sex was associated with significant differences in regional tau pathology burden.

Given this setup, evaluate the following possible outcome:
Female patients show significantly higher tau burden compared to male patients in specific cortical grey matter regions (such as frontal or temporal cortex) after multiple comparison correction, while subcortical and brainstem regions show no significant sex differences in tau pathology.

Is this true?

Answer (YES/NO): NO